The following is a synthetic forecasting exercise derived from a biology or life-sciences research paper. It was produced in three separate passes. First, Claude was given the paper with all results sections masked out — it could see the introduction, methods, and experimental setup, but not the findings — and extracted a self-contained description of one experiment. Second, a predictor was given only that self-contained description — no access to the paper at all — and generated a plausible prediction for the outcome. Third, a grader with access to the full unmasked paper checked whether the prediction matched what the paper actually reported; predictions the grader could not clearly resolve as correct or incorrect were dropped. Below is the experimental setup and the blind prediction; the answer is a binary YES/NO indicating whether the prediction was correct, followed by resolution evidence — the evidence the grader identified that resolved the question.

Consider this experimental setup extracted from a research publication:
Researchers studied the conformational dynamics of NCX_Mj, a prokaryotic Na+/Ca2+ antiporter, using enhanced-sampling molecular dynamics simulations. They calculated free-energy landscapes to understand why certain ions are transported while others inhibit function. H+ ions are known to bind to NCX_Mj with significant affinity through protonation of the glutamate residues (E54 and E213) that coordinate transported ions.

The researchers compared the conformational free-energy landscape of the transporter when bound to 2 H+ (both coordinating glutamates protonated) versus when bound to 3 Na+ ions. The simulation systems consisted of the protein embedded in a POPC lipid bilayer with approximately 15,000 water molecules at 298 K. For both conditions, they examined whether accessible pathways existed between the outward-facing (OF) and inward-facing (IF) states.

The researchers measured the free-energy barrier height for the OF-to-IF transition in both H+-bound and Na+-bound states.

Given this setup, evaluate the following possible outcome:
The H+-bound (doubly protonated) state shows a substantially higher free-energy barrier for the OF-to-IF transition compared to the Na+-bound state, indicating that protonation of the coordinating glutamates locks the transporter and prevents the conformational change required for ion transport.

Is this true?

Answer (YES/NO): YES